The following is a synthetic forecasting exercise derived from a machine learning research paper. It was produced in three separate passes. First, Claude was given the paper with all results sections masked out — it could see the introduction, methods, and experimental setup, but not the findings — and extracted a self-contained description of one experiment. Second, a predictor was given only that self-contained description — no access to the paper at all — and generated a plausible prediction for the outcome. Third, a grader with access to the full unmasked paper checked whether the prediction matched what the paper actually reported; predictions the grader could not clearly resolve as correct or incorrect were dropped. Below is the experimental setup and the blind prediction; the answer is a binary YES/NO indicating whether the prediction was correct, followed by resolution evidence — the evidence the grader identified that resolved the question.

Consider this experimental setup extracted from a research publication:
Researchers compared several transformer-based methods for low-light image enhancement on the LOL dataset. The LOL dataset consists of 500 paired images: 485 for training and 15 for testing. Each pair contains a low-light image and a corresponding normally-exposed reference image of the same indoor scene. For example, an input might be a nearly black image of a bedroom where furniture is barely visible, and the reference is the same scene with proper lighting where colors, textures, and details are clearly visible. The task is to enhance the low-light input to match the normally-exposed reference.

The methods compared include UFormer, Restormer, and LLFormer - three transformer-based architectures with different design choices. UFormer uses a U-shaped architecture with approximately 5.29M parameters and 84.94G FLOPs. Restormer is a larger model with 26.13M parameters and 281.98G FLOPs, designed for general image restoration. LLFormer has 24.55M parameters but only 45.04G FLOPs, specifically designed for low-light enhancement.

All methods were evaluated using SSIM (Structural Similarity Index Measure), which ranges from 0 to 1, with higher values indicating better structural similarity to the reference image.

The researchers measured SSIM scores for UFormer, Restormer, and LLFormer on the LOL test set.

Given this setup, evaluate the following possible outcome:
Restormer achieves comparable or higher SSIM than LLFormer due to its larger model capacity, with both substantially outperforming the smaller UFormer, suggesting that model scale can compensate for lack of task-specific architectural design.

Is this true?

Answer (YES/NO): YES